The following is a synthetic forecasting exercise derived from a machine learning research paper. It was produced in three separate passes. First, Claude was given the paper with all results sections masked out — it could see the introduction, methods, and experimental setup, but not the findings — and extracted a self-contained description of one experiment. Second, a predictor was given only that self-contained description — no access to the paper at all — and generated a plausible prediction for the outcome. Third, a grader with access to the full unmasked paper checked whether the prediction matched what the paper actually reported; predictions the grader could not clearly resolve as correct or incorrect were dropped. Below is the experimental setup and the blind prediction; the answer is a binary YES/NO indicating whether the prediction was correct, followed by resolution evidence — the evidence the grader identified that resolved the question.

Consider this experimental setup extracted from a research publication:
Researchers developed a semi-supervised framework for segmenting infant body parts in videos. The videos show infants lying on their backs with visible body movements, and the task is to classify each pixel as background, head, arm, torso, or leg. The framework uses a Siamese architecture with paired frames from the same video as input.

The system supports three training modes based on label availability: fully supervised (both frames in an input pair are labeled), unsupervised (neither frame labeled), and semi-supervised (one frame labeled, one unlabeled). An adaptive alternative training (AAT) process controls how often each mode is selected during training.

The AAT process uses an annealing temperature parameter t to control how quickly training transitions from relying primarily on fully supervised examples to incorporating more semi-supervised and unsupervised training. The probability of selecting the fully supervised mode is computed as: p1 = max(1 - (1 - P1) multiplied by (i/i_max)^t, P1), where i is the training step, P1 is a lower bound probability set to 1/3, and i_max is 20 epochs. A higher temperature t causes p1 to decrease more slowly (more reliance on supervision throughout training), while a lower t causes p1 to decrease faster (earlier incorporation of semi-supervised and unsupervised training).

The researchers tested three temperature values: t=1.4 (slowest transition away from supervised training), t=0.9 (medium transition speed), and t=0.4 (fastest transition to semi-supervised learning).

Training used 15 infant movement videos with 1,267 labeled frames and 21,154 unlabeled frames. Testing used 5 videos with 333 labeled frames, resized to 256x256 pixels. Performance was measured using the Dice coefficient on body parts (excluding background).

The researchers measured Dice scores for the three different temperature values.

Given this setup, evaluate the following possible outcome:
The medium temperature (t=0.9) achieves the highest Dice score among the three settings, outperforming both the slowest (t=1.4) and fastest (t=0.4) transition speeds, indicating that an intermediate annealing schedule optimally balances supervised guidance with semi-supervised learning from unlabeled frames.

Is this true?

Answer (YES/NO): NO